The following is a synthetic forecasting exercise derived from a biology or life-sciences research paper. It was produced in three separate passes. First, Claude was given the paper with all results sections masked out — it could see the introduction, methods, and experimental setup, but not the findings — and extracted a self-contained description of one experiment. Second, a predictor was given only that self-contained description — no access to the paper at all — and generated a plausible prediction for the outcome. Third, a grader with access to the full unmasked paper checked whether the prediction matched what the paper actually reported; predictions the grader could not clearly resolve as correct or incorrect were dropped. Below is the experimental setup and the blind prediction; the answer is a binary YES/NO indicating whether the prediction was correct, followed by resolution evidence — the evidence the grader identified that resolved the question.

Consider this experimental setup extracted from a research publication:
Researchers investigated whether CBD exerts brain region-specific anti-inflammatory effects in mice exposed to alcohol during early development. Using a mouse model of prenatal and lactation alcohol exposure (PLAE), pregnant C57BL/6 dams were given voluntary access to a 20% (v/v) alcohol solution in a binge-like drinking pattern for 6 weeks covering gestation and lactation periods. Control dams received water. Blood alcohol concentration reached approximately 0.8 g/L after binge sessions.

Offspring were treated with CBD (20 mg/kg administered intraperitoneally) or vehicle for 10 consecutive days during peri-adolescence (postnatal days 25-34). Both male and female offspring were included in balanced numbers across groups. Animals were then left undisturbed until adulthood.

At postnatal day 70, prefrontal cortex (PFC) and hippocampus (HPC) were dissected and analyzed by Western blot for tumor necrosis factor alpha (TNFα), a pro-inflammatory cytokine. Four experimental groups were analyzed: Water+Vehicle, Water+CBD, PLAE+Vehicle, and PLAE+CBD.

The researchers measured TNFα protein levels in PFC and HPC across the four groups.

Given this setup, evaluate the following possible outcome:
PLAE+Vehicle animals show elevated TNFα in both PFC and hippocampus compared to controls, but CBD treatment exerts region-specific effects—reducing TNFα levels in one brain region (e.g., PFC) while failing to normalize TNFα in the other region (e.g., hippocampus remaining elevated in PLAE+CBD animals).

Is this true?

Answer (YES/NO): NO